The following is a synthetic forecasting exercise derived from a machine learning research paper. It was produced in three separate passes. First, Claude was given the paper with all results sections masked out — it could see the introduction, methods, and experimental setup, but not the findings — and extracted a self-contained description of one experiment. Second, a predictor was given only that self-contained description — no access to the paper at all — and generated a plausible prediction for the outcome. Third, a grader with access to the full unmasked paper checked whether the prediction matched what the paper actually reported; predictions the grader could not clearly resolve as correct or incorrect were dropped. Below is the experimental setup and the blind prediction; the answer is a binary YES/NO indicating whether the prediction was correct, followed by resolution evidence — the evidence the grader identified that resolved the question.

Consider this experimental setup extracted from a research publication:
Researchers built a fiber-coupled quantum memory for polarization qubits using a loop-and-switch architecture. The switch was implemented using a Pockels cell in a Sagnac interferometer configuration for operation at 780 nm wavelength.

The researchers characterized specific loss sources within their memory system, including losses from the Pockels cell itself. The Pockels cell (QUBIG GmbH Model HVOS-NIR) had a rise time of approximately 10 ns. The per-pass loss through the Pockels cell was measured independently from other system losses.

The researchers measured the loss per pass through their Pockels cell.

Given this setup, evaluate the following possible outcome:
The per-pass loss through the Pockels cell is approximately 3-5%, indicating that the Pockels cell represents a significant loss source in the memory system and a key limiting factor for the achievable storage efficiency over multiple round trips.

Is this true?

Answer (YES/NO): NO